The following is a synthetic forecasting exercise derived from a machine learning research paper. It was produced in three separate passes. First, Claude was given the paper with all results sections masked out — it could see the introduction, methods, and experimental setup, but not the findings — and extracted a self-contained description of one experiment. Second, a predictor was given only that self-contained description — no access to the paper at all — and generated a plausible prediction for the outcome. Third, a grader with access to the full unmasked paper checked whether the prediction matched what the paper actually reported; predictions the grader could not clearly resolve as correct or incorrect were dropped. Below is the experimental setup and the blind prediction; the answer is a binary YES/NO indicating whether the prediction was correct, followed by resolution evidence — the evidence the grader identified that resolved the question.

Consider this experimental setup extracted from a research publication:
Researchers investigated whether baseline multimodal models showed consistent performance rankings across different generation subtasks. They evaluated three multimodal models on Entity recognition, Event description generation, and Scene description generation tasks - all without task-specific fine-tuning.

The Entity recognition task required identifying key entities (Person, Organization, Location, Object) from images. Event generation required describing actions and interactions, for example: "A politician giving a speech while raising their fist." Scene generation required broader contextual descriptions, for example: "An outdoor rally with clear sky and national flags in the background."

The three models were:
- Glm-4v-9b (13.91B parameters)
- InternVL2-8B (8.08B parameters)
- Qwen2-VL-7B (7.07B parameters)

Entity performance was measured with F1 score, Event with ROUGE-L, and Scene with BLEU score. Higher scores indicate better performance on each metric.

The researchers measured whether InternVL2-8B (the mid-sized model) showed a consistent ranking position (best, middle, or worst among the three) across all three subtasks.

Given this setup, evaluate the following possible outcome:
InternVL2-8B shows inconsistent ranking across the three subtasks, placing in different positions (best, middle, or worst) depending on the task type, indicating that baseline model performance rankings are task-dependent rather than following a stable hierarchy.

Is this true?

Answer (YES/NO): YES